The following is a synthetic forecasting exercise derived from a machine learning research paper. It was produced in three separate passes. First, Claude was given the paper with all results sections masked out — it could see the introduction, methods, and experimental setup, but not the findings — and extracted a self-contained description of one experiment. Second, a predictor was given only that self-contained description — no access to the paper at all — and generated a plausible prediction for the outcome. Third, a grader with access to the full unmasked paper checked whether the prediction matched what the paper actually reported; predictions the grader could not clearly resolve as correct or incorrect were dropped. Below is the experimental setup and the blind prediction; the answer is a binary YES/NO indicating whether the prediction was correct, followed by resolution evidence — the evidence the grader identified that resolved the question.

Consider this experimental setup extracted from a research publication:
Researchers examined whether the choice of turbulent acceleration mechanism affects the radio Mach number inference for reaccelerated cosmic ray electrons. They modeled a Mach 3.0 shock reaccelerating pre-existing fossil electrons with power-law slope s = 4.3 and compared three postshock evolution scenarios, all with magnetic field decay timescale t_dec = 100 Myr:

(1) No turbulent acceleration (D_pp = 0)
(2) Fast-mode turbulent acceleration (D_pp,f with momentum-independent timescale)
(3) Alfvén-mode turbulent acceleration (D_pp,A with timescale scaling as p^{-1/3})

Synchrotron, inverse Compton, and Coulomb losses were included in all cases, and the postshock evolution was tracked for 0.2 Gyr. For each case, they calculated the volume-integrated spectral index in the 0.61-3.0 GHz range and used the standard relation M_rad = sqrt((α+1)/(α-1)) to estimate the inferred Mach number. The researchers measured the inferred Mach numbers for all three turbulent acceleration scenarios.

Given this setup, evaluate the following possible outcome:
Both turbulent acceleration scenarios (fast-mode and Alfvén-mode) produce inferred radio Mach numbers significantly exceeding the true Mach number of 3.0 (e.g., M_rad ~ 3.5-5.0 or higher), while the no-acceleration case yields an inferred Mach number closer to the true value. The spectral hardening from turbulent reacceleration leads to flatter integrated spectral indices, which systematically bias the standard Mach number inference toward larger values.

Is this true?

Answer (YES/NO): NO